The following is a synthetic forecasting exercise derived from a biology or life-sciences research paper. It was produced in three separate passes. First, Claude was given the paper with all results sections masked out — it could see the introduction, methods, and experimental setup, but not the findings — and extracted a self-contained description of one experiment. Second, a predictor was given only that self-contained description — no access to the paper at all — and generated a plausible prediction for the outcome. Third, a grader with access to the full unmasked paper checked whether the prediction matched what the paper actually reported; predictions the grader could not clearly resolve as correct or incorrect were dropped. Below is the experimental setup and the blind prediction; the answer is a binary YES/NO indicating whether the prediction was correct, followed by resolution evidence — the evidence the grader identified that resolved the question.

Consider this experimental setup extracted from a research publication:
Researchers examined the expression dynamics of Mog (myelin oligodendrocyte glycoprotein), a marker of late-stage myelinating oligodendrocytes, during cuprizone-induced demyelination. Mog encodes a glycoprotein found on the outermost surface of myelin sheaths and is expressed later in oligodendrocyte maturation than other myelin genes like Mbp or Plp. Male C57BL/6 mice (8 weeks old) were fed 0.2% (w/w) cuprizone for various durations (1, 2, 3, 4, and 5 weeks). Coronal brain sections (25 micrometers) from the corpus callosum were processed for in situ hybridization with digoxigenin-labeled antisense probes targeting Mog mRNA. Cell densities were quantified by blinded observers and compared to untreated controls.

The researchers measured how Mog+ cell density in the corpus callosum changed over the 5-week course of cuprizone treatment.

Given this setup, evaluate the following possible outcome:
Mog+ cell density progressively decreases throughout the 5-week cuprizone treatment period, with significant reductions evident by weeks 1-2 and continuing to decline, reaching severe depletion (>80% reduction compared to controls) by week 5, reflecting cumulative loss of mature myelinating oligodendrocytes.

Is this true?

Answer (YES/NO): NO